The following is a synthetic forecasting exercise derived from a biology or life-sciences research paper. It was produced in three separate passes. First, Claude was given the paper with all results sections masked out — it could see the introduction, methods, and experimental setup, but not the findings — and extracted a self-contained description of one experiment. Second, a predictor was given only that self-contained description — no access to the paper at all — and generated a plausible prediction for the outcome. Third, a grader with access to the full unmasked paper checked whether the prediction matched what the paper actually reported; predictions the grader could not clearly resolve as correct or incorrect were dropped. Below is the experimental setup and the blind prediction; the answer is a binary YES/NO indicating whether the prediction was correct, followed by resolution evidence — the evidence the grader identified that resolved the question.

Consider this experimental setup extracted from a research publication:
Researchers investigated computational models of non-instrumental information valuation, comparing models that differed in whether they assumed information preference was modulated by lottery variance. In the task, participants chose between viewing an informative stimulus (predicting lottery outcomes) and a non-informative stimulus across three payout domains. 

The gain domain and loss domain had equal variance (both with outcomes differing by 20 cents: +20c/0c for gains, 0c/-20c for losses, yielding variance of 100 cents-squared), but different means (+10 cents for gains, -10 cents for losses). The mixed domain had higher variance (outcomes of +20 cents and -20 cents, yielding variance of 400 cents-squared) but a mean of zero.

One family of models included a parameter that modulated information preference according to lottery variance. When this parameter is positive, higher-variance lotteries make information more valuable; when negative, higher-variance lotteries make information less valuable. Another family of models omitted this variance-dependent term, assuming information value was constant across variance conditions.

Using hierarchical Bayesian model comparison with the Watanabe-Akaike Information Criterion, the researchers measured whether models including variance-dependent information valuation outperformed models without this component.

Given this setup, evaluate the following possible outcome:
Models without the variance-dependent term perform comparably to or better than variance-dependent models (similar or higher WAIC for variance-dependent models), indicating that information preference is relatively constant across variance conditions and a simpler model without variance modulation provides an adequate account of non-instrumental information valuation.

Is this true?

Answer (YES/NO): NO